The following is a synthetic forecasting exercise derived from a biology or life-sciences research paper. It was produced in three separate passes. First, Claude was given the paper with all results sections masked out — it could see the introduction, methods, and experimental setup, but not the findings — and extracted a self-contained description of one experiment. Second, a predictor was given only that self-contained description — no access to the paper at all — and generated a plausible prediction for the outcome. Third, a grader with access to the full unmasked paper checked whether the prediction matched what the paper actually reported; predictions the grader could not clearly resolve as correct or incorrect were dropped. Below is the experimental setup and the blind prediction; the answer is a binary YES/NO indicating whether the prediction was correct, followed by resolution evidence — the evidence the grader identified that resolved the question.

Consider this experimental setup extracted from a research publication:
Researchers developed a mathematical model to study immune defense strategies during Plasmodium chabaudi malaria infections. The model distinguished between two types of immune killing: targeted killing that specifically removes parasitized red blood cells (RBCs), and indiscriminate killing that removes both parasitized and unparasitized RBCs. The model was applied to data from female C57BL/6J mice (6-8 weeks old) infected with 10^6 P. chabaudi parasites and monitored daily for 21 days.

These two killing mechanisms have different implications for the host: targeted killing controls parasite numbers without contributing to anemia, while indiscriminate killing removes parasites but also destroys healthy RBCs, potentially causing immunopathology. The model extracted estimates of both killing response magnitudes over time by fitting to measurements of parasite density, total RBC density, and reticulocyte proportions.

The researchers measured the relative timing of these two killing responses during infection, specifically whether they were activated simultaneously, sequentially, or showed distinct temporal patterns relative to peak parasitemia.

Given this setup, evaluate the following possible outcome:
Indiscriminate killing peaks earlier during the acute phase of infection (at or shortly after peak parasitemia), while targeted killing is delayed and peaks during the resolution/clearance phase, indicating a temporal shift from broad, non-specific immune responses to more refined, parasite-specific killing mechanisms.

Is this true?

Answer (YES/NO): NO